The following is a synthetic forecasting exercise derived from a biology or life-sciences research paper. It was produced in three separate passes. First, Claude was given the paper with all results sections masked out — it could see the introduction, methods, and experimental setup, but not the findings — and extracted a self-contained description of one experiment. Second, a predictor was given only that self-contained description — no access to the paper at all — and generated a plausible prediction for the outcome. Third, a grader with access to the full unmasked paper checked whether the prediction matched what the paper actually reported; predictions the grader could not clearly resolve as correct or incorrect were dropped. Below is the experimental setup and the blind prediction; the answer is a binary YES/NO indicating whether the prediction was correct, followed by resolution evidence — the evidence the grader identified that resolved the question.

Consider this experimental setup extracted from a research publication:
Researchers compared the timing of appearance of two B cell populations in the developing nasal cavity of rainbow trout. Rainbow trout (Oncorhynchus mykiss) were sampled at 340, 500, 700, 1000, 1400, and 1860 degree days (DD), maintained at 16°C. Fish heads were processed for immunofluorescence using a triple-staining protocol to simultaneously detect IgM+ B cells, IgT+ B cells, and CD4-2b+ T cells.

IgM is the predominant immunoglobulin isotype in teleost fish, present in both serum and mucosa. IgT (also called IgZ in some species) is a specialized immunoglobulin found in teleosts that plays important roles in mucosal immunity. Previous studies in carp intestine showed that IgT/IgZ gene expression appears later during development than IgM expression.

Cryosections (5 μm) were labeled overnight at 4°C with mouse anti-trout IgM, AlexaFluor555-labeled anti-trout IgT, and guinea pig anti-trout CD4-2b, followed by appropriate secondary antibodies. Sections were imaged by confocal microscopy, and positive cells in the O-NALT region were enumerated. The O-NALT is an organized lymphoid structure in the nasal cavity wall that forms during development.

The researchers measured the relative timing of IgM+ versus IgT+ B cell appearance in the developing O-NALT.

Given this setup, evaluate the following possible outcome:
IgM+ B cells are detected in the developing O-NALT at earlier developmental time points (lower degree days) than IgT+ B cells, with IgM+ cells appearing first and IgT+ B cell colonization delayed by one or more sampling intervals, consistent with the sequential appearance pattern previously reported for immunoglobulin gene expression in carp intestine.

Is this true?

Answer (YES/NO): NO